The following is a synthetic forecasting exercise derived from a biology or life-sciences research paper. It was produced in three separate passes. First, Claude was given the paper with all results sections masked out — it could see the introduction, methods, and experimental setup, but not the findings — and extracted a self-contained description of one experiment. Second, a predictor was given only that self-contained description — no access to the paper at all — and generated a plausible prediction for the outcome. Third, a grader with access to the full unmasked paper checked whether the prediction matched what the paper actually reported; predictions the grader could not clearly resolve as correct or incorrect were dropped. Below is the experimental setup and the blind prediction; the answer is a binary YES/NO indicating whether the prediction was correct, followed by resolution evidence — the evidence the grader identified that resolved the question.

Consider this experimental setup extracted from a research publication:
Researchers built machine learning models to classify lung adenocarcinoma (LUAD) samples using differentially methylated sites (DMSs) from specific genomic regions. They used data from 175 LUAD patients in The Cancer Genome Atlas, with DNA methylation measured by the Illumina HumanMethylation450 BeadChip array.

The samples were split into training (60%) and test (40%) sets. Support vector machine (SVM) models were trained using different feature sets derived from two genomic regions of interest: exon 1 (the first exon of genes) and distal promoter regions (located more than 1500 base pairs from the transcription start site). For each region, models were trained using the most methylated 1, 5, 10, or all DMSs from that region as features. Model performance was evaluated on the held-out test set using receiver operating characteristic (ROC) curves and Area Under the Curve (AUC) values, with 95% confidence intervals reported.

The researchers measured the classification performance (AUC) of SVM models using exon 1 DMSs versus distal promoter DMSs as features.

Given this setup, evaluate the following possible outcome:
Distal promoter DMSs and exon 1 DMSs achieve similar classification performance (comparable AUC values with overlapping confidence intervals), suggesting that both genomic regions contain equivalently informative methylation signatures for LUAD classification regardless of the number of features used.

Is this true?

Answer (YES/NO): NO